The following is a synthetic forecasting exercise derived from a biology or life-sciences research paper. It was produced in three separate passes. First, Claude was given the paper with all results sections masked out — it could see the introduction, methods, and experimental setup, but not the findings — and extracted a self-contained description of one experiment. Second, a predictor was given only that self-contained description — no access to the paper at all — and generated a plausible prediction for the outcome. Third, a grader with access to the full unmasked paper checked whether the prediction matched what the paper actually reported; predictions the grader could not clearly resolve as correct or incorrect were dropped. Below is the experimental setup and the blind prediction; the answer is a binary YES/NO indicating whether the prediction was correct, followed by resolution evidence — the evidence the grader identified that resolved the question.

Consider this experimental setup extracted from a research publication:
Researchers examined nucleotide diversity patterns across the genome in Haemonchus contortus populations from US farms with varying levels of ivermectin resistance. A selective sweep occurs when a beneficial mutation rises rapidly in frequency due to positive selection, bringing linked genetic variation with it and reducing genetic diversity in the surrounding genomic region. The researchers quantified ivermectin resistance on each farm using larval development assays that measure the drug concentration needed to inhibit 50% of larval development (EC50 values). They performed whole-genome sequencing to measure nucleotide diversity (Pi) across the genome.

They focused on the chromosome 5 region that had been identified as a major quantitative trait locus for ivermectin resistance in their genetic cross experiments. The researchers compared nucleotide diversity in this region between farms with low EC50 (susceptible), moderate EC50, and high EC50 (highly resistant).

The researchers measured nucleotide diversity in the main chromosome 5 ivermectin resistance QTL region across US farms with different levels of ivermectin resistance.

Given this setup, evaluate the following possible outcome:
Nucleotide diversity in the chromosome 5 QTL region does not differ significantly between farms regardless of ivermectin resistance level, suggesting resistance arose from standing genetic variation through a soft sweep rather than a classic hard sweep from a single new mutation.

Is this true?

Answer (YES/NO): NO